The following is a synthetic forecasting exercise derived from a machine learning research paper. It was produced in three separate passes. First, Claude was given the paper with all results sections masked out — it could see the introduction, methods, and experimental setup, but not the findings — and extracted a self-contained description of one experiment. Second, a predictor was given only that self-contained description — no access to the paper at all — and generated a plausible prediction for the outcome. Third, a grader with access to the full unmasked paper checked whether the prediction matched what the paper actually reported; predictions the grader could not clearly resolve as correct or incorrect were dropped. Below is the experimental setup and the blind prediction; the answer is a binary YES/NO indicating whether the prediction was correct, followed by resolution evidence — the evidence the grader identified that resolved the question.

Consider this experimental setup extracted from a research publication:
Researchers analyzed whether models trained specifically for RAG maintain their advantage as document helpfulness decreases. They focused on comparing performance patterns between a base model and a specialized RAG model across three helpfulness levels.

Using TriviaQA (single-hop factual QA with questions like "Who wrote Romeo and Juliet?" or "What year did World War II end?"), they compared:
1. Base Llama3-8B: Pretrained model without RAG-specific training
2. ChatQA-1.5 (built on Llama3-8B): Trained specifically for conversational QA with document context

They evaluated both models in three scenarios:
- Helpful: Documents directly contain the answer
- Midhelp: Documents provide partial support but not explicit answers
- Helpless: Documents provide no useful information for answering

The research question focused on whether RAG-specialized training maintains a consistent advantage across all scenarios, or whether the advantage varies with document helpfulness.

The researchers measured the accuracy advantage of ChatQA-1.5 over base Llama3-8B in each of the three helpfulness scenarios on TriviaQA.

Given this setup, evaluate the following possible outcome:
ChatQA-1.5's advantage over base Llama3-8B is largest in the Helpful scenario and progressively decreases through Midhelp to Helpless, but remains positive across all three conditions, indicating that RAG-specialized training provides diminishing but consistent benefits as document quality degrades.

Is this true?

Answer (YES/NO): YES